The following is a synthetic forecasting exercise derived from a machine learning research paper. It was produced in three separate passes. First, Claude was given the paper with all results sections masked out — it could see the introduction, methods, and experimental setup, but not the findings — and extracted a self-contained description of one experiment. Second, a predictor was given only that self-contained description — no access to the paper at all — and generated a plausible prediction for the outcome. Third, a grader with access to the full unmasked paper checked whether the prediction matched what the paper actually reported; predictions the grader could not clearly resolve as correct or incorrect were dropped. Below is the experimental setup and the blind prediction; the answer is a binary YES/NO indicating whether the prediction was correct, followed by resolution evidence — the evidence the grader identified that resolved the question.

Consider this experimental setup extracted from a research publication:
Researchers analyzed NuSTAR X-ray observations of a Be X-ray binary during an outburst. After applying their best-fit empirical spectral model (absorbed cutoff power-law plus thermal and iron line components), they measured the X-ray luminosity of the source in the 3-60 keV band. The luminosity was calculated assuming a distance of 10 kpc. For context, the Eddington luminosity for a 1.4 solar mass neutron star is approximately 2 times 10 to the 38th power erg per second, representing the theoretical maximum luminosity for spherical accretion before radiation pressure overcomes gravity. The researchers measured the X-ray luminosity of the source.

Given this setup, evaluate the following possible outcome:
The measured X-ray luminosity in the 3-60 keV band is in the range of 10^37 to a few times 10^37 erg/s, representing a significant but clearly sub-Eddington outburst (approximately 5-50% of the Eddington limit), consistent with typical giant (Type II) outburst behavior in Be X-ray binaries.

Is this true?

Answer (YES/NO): NO